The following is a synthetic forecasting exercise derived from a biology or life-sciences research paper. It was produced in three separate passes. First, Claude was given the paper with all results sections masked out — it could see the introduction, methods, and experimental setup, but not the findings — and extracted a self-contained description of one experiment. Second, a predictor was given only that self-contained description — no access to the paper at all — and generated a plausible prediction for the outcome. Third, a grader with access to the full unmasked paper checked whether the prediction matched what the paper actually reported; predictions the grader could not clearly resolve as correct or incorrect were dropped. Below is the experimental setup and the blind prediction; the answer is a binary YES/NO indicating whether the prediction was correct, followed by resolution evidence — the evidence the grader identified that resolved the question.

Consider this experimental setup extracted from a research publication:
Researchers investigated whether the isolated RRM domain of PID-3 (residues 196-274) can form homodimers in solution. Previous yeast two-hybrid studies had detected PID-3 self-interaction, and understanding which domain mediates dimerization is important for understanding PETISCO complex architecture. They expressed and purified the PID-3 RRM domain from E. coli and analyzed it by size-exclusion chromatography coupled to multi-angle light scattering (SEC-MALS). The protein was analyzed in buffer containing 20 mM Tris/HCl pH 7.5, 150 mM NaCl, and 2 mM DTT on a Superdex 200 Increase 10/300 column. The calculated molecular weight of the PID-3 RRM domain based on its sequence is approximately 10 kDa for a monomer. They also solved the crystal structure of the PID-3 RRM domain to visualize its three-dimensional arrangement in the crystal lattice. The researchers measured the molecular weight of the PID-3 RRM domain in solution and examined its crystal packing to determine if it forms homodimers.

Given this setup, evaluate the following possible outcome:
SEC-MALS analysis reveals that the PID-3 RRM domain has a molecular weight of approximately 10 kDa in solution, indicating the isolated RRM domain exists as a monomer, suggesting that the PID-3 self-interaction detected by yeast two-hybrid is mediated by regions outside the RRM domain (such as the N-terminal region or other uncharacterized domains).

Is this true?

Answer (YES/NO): NO